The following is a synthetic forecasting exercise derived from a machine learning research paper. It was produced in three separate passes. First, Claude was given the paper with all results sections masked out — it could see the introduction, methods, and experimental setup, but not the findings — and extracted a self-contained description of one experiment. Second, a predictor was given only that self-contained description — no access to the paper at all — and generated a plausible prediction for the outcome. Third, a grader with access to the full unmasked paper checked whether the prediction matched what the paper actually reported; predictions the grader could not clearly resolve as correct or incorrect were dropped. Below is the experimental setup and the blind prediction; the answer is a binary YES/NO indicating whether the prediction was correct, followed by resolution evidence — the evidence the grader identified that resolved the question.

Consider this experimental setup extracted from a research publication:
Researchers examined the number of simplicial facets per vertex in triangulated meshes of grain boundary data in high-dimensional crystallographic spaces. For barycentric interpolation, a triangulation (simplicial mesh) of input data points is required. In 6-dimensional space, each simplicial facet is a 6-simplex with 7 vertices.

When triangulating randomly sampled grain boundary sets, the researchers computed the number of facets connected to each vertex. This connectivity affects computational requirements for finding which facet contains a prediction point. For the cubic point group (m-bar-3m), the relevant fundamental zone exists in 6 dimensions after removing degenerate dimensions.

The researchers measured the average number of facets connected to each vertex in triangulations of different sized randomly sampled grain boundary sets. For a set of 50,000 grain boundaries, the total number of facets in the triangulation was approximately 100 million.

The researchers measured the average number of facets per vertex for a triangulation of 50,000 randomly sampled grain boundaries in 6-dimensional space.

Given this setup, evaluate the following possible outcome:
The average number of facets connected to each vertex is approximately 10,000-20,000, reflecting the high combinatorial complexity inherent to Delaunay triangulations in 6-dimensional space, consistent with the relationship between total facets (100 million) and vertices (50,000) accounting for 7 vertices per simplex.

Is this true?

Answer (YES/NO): NO